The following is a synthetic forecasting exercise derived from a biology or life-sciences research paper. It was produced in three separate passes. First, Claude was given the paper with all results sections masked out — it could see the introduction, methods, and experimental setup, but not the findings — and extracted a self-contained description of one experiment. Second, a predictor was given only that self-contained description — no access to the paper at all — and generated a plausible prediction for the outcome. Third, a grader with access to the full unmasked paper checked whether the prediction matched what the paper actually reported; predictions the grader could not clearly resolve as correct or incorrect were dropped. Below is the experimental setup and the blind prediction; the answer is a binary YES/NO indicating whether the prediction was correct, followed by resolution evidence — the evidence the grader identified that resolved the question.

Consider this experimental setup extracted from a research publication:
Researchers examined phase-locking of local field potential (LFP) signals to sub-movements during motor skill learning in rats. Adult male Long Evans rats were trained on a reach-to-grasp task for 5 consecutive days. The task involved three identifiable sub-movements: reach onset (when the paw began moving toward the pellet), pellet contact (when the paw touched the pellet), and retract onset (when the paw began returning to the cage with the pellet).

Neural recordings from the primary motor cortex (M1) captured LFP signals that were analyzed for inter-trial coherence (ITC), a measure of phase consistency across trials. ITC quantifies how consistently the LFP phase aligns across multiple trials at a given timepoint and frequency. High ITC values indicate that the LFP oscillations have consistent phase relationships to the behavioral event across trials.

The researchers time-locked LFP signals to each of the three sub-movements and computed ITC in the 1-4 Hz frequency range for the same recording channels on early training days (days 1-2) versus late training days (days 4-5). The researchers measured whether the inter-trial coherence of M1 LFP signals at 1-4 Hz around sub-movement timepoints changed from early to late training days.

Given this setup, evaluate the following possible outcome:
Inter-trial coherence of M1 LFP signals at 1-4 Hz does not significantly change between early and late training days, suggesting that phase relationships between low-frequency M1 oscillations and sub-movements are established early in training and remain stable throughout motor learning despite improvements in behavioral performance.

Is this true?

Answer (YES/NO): NO